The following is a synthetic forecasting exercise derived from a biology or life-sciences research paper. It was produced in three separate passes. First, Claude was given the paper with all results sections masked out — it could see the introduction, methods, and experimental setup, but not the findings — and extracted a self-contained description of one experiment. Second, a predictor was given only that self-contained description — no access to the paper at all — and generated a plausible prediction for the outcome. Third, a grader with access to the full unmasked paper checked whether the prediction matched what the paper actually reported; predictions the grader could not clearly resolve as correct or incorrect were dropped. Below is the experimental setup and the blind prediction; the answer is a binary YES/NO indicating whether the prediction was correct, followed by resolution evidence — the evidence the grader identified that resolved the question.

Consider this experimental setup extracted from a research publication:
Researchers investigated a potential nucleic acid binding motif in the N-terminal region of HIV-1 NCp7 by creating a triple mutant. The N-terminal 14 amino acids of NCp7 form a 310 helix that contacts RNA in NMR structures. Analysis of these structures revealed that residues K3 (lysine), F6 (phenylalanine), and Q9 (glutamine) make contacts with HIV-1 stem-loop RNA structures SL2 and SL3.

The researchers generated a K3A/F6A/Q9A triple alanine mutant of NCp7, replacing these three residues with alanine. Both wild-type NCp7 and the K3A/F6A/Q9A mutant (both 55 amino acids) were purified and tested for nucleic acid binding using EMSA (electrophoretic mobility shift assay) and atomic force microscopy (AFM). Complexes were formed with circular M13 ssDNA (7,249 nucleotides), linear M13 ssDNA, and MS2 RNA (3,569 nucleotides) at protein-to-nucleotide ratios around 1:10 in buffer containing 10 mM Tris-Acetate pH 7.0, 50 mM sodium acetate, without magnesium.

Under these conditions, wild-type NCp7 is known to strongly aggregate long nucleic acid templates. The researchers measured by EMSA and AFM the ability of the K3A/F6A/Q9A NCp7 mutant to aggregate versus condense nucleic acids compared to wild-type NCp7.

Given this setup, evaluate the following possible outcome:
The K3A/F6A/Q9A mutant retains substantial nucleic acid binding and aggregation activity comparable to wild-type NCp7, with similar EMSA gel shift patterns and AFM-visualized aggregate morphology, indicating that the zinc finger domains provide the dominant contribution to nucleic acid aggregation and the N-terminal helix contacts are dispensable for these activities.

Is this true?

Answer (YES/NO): NO